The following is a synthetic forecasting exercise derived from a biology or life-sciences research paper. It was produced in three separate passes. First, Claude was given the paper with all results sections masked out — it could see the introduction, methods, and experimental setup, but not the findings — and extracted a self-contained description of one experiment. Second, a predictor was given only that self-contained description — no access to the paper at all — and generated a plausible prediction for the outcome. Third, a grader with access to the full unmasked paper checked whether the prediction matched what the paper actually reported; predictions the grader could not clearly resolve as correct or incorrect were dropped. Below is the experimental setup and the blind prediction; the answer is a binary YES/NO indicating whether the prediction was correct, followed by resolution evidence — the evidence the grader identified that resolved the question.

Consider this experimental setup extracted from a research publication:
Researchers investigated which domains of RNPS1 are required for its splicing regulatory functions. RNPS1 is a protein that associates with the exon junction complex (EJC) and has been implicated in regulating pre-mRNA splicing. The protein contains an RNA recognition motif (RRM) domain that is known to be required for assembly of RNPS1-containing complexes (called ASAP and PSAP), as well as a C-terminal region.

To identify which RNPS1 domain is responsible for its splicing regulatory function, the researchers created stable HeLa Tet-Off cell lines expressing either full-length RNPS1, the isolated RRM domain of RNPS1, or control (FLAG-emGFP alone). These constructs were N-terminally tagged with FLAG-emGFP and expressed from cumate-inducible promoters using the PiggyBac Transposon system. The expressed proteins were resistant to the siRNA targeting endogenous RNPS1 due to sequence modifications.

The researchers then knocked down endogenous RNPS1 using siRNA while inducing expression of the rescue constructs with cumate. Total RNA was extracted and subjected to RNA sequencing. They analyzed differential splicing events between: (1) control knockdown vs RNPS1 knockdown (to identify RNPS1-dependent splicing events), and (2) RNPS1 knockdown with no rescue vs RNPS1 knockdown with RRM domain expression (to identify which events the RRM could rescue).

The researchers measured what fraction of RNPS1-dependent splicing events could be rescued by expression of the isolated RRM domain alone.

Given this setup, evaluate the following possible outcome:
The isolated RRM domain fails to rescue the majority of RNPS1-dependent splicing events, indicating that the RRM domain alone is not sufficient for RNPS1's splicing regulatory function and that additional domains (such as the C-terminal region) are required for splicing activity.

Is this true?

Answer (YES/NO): YES